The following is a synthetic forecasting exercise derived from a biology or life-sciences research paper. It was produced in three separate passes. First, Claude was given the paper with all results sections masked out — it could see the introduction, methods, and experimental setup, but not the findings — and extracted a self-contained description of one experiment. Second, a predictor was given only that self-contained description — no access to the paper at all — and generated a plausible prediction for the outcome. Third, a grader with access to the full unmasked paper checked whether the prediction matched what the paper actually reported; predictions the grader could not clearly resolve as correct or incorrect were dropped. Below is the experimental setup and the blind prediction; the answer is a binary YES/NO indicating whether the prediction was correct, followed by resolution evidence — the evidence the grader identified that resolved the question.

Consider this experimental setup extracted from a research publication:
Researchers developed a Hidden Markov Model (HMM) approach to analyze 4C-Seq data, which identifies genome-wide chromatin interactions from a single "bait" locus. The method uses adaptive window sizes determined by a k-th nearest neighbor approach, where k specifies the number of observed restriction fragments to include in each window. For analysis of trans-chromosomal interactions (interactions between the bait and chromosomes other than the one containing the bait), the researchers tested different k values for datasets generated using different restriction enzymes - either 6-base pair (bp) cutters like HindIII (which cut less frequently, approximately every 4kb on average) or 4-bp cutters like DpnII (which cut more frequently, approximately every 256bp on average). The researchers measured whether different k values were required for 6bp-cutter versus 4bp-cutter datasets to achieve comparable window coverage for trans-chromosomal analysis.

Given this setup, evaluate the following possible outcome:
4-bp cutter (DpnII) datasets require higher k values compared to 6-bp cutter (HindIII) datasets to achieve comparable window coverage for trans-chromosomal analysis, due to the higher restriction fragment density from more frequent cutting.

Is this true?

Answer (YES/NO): YES